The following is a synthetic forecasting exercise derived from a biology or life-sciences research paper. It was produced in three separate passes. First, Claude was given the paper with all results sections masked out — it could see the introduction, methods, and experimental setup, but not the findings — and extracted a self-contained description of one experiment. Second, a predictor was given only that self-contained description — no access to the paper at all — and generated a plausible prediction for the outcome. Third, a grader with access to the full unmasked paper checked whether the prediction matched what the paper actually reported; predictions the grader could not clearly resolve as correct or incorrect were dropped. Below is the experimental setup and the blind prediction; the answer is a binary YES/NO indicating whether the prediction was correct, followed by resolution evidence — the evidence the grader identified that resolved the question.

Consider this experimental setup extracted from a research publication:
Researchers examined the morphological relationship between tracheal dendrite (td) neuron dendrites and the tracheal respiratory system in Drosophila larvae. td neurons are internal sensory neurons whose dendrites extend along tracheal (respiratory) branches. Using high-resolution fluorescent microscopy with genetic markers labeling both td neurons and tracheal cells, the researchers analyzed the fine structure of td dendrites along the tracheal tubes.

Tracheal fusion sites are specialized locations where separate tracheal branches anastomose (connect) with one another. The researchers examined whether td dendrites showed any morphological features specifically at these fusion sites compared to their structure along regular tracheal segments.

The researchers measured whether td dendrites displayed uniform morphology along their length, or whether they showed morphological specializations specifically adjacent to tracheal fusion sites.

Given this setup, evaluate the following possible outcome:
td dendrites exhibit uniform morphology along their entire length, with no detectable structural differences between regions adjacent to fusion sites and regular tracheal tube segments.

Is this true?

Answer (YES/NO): NO